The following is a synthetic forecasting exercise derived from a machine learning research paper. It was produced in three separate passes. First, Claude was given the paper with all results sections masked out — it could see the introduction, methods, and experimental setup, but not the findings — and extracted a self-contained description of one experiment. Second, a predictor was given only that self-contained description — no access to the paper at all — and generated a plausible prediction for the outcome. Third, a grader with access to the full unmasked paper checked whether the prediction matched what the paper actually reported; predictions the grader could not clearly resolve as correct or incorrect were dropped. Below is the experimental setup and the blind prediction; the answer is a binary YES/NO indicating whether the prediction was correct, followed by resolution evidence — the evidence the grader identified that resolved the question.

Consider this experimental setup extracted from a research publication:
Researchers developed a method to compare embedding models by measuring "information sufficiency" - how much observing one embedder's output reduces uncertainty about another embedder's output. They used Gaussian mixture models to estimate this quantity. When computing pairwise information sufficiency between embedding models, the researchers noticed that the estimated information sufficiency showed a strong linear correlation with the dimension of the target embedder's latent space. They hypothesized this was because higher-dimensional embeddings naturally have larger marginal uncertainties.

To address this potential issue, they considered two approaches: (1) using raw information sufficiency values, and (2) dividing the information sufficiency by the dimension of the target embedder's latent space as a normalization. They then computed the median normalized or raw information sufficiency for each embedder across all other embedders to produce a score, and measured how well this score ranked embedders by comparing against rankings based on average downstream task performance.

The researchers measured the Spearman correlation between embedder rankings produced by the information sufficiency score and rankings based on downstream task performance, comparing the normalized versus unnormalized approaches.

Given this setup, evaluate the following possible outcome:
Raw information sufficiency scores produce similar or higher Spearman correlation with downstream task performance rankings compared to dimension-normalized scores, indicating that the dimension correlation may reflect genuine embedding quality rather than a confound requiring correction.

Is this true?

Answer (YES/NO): NO